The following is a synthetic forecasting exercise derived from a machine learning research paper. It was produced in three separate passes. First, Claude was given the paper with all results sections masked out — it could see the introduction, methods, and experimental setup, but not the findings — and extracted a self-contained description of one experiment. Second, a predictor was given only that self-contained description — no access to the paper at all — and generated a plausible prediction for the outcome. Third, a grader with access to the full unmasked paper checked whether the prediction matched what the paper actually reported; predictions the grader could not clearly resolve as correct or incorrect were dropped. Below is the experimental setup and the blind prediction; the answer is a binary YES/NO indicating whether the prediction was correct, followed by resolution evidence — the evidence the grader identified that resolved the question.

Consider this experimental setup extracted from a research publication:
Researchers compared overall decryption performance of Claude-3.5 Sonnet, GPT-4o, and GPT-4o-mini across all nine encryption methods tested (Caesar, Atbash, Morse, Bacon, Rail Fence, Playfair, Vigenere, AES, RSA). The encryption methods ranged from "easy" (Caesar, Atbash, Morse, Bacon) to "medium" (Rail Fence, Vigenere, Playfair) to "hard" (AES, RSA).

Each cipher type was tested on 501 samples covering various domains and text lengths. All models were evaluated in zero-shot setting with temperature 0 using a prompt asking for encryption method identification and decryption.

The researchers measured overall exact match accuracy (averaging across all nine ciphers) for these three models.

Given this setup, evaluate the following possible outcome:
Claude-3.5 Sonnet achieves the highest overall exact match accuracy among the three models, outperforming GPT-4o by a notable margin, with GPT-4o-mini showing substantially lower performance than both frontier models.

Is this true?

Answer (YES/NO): YES